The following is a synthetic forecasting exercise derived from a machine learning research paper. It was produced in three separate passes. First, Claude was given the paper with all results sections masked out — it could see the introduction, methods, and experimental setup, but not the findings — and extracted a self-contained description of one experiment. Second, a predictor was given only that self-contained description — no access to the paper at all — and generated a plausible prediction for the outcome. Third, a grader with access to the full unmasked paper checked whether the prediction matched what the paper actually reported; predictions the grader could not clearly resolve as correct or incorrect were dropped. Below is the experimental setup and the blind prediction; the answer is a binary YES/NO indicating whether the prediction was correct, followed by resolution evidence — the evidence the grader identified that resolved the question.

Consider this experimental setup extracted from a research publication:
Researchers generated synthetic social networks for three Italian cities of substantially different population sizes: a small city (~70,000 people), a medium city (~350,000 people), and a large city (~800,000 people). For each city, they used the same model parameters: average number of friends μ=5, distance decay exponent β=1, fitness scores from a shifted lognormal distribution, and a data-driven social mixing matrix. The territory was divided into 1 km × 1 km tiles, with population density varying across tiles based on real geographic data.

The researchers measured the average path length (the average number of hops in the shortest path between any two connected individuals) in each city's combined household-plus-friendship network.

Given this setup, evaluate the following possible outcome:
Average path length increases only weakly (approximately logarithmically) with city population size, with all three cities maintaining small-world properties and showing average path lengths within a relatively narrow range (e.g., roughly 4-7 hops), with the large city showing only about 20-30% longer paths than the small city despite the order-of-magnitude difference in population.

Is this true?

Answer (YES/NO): YES